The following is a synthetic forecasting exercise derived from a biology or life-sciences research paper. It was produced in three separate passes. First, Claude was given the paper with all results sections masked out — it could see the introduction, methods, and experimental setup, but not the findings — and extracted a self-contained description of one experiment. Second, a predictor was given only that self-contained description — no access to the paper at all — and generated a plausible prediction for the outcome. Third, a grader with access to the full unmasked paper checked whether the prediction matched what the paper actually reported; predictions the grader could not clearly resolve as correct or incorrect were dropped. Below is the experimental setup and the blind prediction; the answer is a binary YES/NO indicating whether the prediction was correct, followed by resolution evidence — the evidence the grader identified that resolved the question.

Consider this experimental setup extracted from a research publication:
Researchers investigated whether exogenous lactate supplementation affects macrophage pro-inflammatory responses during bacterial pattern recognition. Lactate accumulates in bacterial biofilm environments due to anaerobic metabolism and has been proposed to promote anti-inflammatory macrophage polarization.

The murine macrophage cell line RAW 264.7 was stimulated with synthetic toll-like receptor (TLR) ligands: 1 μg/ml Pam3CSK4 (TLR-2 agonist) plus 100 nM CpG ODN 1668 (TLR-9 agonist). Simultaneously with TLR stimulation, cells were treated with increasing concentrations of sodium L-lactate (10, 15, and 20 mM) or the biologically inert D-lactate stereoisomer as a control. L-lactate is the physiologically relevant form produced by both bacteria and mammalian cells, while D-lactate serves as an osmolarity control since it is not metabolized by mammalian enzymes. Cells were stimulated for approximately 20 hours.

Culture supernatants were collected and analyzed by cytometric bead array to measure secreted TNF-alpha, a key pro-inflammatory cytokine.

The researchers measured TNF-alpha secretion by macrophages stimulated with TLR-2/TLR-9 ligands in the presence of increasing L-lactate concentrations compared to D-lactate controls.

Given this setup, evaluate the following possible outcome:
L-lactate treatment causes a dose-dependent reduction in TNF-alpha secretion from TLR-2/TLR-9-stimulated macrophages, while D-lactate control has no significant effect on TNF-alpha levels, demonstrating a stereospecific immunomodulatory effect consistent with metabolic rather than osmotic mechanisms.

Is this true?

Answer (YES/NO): NO